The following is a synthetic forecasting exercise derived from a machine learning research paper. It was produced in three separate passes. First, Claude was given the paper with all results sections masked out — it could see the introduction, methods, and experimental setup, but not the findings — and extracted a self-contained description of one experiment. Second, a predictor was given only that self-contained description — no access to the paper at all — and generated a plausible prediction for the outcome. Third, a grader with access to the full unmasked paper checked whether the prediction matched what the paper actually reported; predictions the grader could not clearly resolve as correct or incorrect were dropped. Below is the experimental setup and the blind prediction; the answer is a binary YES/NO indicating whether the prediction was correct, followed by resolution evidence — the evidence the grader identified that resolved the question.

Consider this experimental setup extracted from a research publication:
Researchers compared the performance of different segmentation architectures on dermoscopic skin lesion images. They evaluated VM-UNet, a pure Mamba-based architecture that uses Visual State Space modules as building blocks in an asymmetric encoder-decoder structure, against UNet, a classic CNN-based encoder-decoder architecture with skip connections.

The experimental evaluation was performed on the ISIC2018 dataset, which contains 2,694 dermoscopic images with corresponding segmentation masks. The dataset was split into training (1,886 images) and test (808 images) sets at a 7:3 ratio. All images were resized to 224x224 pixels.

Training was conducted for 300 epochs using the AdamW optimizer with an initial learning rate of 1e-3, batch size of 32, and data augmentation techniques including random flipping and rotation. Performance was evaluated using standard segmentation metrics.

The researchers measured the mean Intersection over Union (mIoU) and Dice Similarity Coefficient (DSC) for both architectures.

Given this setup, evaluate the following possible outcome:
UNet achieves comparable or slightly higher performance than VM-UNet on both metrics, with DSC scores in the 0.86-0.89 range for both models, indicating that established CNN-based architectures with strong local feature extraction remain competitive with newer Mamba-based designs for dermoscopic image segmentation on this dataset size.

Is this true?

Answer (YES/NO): NO